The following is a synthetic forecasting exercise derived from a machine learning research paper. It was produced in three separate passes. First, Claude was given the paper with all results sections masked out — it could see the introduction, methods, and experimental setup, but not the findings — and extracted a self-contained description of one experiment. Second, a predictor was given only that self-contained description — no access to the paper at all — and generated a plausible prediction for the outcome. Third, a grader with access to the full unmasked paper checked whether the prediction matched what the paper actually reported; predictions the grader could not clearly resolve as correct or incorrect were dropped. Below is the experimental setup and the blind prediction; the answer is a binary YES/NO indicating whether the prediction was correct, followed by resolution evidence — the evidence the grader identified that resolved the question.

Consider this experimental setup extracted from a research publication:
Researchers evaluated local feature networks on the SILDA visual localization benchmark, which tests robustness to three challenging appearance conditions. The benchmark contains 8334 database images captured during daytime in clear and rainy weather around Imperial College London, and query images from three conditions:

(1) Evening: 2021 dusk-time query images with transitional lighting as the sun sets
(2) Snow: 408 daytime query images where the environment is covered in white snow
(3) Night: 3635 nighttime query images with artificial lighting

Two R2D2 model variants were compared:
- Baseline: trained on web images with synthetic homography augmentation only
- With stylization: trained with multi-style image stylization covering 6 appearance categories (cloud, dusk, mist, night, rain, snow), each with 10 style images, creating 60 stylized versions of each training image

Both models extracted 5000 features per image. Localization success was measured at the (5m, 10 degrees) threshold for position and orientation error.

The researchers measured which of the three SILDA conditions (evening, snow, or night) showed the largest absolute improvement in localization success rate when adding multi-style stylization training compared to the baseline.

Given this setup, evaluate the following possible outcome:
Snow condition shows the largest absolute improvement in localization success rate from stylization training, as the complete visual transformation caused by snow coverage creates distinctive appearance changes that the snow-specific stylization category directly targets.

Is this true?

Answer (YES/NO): YES